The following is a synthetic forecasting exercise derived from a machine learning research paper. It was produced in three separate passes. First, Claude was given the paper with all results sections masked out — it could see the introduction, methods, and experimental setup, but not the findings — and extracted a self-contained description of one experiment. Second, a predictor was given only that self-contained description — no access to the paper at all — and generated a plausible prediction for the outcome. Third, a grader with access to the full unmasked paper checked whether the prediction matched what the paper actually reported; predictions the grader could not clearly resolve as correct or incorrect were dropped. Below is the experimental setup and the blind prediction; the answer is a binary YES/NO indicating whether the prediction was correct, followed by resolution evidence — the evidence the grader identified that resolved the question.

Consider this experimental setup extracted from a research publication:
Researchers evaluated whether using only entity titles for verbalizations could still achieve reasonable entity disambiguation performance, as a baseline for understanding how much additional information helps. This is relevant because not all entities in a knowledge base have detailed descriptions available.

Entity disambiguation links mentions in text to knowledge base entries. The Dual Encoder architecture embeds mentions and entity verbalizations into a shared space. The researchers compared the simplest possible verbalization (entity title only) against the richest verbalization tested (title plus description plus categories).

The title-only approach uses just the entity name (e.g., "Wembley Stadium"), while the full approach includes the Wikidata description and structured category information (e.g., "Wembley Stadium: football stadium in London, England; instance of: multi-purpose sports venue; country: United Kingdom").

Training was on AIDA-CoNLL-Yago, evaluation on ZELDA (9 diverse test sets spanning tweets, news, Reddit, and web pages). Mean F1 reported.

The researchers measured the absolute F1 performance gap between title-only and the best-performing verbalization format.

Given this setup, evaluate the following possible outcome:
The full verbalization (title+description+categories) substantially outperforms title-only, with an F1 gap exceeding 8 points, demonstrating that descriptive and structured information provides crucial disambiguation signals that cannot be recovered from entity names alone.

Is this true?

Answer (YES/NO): NO